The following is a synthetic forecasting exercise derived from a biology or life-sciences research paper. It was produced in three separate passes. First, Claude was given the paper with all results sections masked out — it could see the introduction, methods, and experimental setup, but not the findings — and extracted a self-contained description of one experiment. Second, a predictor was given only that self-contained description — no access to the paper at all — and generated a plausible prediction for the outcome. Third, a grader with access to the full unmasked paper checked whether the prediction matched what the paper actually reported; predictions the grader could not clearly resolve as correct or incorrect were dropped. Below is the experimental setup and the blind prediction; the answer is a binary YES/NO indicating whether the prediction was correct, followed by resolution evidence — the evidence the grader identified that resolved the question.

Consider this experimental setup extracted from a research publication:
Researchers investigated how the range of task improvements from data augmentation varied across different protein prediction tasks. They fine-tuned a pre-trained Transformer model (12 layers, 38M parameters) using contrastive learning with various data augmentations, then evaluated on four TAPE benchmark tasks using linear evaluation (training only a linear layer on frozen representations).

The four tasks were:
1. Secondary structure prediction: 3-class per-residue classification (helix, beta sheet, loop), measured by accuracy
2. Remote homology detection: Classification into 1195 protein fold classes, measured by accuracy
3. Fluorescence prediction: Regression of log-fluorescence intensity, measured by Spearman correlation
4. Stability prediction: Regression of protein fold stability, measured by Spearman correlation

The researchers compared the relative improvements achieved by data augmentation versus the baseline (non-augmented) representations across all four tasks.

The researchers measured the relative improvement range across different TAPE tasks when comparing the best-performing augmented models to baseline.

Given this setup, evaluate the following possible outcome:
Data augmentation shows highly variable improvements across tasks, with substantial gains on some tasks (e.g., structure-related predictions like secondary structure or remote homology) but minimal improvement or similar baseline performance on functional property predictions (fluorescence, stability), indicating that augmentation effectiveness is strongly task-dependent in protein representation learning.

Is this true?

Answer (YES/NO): NO